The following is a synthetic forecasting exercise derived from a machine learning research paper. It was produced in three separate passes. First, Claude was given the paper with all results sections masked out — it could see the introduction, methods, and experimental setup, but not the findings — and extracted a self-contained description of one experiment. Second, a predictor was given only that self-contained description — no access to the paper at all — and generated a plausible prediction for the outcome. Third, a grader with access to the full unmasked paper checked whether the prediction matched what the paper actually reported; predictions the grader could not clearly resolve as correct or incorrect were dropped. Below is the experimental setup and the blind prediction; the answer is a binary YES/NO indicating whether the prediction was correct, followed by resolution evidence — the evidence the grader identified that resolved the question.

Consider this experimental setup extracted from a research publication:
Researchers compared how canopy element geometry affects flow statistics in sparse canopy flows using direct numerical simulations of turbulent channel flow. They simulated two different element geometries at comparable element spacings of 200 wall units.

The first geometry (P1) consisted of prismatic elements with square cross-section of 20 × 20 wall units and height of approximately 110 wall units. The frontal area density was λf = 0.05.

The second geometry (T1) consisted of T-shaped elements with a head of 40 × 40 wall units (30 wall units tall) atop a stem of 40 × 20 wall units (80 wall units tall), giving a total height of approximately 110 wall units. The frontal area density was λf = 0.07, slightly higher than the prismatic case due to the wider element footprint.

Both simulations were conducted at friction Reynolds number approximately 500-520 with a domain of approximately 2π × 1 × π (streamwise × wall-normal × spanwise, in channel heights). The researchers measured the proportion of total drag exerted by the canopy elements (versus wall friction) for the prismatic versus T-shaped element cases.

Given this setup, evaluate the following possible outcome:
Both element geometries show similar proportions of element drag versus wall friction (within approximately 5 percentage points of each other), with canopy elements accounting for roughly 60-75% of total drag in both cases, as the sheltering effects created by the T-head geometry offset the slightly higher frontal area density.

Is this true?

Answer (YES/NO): NO